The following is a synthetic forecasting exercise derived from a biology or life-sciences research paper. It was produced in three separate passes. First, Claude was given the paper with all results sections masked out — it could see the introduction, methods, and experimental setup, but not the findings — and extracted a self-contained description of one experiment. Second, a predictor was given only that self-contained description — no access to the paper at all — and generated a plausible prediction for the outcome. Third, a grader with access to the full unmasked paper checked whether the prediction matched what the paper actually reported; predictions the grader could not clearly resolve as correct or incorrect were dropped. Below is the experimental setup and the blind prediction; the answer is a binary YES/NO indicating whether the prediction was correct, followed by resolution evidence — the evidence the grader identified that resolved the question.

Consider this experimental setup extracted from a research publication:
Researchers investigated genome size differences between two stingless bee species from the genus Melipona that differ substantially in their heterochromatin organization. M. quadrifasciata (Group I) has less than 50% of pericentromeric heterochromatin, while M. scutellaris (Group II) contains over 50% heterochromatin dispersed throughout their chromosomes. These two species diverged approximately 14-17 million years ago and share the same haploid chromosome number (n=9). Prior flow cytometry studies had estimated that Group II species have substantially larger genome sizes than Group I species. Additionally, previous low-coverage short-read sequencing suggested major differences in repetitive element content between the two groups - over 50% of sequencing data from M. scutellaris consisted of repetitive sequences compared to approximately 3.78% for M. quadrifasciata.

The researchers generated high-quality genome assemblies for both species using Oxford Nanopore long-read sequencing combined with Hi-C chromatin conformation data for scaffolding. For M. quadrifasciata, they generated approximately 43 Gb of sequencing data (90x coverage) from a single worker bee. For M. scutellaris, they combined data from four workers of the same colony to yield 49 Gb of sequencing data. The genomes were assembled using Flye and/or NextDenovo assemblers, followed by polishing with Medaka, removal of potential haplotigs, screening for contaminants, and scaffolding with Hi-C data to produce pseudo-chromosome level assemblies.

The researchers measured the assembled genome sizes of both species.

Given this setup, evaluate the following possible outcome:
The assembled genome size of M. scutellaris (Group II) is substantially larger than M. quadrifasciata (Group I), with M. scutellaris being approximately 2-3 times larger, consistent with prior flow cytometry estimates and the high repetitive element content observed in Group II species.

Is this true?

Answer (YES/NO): NO